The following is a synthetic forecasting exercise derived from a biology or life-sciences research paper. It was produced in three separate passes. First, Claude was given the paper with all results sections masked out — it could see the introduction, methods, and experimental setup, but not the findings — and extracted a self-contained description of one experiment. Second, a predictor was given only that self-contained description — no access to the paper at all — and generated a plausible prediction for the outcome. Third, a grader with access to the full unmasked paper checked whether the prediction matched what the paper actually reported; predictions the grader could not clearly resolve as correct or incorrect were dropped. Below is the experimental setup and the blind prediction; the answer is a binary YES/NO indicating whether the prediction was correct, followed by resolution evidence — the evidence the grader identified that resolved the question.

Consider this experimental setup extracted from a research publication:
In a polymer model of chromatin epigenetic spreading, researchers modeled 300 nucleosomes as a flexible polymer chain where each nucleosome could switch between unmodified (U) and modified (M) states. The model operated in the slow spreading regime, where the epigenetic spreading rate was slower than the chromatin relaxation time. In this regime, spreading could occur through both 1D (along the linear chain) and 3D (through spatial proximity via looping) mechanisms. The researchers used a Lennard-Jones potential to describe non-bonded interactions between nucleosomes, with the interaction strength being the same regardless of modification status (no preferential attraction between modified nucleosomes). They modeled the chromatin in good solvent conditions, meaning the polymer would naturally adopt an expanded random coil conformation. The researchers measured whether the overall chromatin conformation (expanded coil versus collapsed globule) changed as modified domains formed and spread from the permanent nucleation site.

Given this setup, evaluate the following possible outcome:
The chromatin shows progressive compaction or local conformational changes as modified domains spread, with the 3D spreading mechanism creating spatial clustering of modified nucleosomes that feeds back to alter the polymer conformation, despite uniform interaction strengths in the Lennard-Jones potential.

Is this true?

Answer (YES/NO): NO